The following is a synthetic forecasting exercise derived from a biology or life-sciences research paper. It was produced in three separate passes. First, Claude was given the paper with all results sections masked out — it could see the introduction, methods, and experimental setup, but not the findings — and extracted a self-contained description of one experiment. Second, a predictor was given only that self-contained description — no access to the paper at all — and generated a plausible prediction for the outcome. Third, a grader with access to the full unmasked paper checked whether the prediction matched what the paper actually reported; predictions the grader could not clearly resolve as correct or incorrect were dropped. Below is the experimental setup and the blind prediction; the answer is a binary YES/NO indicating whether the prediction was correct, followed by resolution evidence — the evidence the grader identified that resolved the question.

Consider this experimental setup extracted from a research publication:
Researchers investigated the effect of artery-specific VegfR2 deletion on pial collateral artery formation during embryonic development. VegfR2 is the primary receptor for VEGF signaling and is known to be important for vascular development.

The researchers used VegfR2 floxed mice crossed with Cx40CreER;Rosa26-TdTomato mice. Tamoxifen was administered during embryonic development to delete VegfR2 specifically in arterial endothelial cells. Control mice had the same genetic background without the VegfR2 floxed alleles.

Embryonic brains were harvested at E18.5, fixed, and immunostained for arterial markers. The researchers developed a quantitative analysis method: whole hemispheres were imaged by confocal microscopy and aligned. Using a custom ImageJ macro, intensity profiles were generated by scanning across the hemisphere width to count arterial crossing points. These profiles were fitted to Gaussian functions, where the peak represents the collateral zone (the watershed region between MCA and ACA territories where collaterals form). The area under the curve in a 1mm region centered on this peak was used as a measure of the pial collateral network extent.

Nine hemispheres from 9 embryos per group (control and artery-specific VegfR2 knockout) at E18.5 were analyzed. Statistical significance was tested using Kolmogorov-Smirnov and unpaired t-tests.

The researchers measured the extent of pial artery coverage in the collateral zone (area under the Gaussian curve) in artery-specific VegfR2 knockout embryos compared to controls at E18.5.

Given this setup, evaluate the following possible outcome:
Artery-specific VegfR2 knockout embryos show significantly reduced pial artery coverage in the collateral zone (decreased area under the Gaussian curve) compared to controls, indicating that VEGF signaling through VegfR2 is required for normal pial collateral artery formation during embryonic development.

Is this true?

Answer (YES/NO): YES